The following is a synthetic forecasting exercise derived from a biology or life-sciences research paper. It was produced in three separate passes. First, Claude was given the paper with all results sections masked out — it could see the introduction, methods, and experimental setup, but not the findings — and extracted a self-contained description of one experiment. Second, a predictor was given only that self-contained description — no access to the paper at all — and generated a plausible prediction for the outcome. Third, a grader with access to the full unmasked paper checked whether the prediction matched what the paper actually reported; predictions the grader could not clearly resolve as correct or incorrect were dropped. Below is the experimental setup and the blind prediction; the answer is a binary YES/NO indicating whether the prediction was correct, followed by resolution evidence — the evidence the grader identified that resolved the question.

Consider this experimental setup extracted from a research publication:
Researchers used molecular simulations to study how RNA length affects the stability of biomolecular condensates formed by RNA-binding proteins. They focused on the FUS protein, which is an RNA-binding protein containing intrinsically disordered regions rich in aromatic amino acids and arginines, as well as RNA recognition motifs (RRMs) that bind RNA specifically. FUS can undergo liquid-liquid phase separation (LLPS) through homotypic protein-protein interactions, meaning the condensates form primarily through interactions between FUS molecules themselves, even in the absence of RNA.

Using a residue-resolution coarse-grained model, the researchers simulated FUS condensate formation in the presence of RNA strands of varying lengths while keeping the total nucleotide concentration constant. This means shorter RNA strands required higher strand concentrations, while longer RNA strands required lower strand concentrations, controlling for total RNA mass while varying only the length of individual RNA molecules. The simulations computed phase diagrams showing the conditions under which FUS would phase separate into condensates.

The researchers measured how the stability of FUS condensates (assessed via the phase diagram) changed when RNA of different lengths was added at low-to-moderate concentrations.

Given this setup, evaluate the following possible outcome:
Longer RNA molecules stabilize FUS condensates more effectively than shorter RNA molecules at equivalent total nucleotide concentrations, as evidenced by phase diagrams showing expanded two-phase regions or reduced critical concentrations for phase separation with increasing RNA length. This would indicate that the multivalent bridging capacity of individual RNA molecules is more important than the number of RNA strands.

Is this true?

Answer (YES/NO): NO